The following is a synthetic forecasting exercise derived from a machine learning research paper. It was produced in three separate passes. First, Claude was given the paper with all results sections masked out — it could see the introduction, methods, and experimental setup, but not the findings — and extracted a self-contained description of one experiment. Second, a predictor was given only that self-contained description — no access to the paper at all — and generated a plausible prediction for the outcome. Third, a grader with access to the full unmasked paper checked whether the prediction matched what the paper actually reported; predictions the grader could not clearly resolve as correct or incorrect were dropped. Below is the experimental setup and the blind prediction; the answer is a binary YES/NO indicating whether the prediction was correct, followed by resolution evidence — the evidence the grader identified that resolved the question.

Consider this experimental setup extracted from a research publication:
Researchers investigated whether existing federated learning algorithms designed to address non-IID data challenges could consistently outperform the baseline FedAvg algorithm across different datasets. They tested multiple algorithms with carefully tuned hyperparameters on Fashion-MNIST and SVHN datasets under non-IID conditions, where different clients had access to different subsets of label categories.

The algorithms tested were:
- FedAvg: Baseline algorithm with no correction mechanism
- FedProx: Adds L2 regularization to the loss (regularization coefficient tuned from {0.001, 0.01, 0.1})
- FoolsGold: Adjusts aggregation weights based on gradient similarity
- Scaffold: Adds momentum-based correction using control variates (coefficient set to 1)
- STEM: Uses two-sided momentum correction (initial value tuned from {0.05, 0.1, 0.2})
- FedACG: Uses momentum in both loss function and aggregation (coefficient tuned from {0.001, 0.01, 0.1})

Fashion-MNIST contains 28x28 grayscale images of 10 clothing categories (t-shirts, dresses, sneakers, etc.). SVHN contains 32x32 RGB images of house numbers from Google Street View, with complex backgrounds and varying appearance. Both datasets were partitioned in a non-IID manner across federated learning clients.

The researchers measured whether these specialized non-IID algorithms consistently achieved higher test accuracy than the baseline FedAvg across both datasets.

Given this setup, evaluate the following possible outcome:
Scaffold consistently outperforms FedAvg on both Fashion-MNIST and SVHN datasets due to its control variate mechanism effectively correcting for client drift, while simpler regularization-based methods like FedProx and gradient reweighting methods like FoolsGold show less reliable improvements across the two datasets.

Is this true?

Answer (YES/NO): NO